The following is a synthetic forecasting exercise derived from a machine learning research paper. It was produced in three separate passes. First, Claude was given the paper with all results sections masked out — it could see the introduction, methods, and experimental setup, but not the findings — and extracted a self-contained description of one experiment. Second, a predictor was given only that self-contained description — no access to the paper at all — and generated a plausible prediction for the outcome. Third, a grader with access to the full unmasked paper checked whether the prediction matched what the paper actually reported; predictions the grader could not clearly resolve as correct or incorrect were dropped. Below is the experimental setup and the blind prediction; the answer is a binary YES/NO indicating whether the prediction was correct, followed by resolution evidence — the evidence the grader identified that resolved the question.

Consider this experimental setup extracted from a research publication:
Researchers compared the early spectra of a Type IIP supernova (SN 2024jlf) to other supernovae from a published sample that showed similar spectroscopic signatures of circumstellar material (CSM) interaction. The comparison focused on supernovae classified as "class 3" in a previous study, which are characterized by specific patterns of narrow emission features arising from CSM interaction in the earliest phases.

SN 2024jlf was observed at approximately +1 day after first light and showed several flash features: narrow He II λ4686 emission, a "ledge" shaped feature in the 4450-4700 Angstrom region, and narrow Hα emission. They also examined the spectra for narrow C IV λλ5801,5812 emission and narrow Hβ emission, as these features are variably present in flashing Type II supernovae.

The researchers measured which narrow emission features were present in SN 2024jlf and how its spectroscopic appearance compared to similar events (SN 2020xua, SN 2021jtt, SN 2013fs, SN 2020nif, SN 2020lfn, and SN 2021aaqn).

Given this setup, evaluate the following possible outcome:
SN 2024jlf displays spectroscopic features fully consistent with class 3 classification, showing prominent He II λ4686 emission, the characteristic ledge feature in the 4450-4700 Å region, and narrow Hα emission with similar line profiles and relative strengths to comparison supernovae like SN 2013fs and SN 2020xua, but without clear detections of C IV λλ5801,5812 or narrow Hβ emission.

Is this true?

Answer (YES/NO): NO